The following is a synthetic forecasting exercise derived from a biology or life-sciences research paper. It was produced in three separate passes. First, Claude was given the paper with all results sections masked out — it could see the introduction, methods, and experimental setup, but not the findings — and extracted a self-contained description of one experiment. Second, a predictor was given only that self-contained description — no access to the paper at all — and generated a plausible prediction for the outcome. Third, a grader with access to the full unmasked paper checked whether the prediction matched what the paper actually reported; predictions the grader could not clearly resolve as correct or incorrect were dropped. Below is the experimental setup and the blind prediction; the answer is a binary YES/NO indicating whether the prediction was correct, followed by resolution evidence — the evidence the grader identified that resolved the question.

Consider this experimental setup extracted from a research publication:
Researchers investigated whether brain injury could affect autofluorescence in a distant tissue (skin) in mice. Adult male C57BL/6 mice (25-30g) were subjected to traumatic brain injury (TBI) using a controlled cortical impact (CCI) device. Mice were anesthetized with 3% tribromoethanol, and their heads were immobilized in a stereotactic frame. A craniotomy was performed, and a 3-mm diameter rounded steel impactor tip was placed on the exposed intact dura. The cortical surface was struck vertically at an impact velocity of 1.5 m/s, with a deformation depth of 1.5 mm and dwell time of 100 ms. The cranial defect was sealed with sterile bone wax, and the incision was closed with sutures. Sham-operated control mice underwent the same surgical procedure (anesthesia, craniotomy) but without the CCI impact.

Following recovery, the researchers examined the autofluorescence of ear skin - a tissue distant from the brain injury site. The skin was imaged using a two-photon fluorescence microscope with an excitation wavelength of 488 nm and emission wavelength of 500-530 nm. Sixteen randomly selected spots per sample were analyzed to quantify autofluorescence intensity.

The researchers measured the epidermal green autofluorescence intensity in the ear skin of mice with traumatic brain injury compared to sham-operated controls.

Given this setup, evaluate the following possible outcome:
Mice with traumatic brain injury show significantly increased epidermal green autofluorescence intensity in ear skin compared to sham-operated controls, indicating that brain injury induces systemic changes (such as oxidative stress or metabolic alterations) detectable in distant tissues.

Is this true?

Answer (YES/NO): YES